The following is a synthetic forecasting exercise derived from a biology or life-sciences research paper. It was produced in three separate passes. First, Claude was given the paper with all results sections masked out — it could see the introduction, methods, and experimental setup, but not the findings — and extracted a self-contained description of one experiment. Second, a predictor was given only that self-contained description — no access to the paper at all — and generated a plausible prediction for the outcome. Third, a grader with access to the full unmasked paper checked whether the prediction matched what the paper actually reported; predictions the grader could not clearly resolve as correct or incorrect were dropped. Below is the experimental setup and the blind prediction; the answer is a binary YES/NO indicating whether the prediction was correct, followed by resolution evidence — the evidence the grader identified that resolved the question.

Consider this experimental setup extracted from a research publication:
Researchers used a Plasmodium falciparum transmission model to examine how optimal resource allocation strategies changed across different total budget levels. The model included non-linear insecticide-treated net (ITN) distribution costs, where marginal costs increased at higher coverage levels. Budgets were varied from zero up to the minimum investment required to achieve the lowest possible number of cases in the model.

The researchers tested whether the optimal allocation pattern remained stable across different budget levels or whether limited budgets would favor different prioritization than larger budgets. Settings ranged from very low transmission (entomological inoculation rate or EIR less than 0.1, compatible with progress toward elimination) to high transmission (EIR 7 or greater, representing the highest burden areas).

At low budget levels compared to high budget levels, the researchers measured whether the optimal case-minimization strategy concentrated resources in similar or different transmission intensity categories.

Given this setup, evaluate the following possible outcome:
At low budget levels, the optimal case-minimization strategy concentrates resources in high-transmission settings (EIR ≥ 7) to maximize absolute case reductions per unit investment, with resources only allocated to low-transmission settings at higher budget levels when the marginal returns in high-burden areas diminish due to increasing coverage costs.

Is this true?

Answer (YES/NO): YES